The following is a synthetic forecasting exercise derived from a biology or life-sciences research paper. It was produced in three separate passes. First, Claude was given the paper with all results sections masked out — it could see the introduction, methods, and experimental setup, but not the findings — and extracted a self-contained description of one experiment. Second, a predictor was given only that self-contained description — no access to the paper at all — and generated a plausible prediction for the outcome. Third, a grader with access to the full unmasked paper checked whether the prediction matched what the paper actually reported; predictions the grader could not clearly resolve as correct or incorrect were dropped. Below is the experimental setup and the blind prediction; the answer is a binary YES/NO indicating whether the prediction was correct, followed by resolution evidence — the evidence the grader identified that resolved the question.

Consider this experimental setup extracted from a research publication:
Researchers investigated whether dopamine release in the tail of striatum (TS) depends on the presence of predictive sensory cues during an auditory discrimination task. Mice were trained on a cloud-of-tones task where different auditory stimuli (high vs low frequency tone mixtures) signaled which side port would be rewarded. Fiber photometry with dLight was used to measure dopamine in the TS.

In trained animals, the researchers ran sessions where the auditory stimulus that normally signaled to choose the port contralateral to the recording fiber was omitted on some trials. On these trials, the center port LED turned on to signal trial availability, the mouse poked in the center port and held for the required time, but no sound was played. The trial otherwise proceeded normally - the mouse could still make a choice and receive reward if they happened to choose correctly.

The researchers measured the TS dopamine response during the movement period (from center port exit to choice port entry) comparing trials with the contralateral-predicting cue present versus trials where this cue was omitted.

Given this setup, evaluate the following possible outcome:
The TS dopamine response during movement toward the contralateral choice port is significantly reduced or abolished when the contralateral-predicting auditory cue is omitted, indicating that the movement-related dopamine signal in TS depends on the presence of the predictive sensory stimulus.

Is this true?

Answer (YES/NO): NO